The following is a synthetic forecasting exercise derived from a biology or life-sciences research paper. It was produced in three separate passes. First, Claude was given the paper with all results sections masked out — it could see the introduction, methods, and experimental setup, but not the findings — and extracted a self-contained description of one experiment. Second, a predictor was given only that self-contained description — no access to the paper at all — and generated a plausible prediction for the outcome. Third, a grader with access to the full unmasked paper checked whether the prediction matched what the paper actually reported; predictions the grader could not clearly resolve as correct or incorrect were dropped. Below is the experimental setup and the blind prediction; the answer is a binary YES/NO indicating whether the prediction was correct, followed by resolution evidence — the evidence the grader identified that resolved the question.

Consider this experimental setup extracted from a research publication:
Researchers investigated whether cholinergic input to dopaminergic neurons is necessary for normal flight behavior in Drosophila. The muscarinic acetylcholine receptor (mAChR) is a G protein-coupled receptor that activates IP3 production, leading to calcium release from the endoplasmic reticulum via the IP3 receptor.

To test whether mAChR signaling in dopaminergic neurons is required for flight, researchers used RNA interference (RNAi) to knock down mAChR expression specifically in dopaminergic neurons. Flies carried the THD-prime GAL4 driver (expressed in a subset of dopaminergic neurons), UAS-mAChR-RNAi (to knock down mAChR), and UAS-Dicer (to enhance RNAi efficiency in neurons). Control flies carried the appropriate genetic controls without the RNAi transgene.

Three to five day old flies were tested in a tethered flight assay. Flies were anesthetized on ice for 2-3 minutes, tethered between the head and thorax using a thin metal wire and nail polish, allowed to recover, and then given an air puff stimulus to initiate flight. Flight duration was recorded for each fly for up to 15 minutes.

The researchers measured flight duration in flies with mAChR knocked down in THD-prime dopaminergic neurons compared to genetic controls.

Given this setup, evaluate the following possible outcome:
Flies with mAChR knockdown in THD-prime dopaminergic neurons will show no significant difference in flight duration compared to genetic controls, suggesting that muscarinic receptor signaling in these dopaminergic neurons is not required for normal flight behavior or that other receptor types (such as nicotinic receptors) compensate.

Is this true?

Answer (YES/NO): NO